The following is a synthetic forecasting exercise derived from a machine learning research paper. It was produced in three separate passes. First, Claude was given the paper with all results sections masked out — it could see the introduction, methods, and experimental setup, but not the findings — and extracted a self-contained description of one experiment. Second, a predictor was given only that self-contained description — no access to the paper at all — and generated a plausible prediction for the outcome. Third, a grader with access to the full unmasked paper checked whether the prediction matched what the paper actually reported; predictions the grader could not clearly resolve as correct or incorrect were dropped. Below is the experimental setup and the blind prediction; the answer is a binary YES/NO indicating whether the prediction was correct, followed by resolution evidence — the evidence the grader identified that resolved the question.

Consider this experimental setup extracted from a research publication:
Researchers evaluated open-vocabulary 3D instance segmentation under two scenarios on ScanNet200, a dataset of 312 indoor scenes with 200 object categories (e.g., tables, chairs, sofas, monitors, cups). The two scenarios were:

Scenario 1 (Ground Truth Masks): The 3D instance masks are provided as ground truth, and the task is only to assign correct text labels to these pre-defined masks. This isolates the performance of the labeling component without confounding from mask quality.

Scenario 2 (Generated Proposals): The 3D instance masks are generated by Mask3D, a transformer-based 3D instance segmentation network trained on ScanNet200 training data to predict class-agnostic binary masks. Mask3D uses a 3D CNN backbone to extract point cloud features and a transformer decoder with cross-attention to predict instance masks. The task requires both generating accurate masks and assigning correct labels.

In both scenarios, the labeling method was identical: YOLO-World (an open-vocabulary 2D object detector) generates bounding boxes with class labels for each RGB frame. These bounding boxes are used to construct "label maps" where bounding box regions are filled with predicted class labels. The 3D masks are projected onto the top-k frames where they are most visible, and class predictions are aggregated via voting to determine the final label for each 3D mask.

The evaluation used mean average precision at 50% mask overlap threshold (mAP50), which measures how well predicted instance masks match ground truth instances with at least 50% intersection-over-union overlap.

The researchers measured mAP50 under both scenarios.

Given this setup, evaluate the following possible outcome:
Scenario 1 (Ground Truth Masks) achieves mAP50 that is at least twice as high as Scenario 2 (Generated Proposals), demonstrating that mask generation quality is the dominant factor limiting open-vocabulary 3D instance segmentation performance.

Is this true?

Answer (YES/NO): NO